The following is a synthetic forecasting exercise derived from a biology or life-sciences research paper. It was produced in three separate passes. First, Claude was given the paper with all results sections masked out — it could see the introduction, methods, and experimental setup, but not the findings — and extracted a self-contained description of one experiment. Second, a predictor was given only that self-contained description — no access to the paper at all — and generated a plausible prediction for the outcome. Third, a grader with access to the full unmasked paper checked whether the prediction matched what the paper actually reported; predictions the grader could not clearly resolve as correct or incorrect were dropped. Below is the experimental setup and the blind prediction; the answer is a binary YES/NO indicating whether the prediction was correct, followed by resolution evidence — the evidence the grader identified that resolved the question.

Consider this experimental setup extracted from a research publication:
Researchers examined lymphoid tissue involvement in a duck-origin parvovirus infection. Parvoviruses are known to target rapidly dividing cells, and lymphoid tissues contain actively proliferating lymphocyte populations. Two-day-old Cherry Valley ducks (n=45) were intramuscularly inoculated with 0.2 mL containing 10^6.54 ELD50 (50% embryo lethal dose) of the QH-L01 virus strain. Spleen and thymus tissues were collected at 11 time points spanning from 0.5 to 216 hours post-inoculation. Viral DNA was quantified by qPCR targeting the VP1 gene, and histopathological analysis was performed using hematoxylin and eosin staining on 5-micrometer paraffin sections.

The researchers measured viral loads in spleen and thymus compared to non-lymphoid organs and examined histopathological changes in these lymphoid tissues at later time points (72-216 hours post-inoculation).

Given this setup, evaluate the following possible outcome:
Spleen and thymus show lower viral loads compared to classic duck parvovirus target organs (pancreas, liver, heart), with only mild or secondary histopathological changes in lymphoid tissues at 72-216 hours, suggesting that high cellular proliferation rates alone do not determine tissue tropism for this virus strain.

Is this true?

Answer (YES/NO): NO